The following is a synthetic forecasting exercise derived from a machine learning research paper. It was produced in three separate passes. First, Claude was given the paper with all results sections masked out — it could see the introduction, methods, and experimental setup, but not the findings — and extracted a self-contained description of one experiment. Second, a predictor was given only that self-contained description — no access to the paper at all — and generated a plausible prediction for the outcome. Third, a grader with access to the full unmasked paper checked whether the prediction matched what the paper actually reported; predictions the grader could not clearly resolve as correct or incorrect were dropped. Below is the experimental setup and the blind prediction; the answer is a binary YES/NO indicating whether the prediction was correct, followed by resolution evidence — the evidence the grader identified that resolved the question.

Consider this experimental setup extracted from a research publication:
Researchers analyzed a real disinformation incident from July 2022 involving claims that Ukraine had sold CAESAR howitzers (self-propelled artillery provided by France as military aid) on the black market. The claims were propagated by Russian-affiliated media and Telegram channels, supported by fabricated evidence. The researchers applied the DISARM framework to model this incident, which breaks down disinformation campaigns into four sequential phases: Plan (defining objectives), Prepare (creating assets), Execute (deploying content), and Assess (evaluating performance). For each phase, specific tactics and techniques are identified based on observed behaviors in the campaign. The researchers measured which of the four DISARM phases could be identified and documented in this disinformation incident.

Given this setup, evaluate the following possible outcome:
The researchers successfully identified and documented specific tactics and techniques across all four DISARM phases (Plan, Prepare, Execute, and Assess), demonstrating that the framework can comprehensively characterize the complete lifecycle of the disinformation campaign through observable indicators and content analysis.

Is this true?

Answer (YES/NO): NO